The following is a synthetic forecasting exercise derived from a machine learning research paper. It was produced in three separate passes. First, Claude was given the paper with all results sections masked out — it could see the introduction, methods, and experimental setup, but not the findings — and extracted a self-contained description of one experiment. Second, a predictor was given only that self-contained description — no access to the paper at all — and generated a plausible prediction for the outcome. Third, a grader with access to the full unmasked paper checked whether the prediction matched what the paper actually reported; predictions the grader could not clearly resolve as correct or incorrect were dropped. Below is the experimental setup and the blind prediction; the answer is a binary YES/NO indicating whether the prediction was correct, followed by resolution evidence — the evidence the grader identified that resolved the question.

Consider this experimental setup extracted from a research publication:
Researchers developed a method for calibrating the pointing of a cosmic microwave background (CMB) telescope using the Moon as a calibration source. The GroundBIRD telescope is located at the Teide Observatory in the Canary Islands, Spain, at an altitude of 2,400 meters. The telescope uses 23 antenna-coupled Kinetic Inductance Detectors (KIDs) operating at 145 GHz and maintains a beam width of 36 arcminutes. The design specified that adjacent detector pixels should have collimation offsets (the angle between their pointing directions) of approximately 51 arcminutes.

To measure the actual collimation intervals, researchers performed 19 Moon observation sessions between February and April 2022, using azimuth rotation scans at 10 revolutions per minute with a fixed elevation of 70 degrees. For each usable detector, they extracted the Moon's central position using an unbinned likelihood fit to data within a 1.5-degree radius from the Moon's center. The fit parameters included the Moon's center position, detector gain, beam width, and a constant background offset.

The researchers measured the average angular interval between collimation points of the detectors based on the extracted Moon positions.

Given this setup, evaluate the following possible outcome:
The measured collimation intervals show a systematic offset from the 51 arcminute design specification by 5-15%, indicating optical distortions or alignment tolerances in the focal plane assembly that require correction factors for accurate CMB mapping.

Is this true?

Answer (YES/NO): NO